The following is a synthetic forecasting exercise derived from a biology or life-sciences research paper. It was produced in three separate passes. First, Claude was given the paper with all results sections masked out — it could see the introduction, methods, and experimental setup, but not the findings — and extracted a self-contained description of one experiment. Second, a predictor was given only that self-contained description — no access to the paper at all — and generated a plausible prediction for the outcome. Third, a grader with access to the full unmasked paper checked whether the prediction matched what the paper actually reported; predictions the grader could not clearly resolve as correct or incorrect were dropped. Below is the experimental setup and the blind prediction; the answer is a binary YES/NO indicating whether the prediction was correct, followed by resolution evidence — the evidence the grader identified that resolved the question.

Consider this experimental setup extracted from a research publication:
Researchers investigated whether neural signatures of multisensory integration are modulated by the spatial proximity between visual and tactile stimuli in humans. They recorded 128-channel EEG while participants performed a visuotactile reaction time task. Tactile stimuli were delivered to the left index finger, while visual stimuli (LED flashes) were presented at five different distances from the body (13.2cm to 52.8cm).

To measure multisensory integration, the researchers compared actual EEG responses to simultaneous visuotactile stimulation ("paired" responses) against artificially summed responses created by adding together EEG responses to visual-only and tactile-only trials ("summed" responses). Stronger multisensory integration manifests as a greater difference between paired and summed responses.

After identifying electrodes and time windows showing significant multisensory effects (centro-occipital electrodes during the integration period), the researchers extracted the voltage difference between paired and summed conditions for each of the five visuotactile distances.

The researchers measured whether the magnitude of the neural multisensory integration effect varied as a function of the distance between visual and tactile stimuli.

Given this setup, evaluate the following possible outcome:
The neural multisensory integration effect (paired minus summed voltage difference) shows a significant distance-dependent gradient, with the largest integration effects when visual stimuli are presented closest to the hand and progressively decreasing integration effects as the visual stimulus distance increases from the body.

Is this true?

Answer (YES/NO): YES